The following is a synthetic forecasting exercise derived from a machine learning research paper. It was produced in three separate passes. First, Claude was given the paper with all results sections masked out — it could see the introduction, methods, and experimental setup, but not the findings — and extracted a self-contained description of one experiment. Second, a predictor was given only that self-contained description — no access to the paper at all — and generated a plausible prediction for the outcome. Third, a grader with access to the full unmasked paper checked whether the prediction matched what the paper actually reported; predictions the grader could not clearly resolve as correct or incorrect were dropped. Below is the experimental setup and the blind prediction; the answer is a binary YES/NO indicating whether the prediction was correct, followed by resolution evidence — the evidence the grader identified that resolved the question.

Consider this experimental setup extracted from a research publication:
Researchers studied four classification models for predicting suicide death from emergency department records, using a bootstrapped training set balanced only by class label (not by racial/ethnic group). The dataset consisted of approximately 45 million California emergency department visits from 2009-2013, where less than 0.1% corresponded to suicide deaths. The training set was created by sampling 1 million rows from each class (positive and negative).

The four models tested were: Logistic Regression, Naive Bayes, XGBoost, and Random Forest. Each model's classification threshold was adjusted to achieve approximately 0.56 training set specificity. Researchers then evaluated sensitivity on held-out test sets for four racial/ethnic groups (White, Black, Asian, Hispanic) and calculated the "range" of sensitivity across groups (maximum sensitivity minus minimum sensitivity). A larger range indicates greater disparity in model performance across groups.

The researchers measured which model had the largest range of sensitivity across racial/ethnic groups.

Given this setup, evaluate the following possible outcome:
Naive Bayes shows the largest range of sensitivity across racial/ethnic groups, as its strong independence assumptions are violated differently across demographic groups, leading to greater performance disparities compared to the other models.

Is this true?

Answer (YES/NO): NO